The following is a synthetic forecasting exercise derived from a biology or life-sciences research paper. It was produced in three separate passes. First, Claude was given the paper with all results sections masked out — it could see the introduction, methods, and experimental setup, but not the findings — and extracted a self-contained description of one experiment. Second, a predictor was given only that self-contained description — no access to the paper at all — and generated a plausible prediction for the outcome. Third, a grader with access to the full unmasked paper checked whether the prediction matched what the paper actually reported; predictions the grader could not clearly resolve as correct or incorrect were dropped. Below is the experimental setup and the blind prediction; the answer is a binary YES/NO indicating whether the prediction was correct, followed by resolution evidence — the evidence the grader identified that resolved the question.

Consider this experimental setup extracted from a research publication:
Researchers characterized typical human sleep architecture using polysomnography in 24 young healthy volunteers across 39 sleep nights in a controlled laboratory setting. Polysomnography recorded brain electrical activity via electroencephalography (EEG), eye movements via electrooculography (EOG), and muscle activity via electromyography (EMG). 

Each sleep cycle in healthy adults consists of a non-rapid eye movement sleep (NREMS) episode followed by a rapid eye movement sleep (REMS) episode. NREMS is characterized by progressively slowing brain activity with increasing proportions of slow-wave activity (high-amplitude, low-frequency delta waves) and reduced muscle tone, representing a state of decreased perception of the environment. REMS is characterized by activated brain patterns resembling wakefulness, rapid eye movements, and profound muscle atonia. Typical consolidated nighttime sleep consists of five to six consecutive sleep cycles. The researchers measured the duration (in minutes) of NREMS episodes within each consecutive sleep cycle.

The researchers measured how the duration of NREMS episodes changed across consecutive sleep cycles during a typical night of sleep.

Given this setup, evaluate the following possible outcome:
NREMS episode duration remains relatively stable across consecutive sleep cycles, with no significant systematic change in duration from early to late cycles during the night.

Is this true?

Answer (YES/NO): NO